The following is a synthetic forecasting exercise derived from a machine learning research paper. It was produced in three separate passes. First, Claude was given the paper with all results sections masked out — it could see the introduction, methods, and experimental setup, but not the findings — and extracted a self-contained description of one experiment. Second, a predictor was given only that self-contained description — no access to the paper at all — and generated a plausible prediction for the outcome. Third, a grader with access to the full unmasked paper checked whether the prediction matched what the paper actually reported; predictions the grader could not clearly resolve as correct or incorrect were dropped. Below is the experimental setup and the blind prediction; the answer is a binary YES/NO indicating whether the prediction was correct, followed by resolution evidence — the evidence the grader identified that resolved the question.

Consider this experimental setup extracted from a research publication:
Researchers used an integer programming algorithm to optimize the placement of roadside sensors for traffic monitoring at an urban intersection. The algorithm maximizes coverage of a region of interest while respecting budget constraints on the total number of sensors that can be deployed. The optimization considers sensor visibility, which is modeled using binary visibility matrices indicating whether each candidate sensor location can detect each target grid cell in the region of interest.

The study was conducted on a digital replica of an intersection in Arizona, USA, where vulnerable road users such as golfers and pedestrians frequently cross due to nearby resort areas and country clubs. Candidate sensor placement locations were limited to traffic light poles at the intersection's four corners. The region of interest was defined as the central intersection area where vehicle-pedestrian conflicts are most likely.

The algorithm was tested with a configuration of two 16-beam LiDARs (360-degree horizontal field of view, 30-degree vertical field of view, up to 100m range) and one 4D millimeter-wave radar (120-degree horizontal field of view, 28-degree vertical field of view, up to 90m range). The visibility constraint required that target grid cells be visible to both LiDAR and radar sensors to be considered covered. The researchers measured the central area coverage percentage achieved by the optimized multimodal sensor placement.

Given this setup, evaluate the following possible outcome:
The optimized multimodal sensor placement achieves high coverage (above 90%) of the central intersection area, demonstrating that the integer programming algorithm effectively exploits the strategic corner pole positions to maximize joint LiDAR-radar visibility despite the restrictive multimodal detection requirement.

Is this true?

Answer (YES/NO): NO